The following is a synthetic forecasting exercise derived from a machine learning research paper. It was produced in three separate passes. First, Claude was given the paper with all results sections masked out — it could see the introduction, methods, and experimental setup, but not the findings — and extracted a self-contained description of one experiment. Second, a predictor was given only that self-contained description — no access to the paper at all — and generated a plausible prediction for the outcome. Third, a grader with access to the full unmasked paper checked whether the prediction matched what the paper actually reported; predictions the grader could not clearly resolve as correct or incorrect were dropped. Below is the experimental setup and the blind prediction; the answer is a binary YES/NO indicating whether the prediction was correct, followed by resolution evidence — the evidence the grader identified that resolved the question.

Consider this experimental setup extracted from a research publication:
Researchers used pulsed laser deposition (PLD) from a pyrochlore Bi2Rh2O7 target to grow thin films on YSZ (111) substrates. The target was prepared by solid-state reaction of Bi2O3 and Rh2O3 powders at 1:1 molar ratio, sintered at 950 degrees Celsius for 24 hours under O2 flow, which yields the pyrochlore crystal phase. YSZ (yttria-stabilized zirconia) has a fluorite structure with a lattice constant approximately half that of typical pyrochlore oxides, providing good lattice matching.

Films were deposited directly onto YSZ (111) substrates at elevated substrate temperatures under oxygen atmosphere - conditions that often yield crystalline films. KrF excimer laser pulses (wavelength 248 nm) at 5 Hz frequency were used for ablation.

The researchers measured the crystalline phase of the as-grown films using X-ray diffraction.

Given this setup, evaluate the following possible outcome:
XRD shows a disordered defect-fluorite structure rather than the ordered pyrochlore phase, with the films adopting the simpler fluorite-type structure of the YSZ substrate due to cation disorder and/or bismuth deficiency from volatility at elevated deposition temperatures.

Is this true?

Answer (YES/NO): NO